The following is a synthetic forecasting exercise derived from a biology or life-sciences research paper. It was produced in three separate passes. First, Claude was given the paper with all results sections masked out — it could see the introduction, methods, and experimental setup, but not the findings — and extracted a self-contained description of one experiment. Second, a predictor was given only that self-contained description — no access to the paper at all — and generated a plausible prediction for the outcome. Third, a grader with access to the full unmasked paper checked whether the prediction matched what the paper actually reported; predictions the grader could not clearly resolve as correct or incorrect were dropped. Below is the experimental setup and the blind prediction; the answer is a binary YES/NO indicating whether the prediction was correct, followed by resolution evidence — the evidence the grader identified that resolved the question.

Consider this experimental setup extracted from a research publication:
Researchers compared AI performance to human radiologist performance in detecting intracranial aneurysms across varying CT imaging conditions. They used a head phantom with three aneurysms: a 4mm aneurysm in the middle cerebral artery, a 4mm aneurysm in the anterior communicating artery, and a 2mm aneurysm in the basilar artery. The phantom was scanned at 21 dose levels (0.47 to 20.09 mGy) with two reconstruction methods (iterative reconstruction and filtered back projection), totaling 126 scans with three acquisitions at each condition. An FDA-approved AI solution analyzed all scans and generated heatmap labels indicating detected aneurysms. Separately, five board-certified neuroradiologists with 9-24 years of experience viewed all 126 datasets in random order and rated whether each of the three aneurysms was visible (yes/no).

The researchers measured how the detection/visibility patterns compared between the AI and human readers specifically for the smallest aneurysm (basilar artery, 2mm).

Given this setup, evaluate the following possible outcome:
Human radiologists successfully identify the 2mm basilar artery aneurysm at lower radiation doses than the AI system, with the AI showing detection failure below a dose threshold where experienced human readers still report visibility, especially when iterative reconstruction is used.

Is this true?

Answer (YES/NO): NO